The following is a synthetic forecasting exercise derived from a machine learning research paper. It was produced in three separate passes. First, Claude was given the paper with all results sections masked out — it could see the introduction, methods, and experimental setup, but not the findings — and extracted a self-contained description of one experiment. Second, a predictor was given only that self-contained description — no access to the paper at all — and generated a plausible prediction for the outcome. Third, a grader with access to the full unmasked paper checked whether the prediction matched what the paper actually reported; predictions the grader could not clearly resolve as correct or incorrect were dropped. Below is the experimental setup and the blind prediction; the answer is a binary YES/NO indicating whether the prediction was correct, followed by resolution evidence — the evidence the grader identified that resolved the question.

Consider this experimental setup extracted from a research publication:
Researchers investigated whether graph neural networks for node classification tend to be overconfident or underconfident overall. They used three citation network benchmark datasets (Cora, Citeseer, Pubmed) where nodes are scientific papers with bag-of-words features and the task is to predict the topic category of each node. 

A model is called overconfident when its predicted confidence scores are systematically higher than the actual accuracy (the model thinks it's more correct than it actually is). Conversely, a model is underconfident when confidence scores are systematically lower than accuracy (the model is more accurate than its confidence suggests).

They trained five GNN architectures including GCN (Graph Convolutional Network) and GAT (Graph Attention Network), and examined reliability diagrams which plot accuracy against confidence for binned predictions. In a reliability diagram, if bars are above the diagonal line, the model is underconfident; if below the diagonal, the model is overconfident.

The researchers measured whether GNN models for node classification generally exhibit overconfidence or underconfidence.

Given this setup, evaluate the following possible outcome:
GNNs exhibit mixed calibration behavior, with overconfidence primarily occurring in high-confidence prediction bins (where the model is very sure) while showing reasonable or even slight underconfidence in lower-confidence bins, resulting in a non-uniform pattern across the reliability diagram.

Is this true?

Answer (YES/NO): NO